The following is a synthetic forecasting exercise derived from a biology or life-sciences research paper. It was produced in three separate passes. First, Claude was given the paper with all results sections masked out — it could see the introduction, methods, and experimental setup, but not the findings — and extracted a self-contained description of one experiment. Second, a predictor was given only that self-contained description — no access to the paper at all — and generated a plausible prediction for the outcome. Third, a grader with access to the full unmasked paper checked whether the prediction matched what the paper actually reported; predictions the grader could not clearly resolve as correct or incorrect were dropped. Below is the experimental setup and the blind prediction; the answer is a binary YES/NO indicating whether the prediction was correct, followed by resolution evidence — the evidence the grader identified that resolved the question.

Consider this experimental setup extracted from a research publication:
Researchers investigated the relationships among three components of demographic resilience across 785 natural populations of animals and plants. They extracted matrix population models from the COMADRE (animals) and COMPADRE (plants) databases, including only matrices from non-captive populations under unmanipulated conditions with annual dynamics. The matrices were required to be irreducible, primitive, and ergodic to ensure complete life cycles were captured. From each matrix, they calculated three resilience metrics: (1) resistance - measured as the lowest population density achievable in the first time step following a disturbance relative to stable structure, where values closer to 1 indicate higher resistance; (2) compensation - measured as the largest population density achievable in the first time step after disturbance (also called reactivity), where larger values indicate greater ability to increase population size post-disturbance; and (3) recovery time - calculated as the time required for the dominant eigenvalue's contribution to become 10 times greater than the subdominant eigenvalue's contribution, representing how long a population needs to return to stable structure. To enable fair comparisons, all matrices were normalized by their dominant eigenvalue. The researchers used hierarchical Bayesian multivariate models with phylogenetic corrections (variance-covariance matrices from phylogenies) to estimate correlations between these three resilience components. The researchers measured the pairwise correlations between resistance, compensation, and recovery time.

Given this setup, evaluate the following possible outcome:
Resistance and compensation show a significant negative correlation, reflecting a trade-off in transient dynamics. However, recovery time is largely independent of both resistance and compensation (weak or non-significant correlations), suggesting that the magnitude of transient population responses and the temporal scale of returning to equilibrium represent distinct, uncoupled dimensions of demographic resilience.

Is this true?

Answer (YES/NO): NO